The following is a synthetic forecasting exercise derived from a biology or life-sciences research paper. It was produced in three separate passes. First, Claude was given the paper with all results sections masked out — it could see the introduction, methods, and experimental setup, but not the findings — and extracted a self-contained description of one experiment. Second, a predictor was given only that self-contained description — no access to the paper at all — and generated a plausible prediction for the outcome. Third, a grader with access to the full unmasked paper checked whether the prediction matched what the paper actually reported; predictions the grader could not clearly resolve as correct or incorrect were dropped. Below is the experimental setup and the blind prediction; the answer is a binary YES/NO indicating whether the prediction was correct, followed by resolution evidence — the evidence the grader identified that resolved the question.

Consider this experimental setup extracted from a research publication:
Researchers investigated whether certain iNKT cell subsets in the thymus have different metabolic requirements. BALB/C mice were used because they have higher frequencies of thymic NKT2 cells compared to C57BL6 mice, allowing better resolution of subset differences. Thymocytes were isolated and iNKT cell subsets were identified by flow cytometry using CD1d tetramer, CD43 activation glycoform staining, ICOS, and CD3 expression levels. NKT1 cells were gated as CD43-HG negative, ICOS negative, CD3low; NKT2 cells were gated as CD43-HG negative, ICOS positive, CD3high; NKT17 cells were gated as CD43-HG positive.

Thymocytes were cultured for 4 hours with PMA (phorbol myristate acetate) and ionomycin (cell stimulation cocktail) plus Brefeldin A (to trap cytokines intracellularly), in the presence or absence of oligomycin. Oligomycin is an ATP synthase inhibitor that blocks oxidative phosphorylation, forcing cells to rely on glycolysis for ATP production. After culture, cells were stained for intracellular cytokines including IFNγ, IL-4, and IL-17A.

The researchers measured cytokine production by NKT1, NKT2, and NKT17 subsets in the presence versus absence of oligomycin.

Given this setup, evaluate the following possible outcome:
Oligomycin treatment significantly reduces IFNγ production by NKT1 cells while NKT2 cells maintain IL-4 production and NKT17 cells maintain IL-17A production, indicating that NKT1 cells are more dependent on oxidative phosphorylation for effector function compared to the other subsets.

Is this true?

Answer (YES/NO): NO